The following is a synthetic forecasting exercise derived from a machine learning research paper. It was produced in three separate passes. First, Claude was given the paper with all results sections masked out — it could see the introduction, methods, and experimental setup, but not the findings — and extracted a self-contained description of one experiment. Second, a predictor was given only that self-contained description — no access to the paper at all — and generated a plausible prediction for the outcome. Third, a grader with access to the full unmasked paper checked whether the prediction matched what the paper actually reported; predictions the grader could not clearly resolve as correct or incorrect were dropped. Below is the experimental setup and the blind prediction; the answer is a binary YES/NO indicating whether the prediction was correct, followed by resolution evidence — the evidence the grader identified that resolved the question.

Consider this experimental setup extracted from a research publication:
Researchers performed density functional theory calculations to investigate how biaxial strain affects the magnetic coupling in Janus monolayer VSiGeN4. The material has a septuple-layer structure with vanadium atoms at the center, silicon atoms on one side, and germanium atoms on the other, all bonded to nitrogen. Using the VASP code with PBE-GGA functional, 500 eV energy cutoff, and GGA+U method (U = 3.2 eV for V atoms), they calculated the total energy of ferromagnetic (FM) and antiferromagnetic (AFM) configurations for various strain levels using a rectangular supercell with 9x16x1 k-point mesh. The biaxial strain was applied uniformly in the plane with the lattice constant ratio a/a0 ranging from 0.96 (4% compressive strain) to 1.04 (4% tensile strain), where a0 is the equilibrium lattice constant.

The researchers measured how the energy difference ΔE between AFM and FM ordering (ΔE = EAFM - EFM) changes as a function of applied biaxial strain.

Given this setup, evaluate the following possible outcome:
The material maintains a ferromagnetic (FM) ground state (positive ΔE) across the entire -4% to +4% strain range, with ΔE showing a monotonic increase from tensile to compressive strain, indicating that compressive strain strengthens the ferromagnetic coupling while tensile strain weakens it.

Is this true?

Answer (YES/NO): NO